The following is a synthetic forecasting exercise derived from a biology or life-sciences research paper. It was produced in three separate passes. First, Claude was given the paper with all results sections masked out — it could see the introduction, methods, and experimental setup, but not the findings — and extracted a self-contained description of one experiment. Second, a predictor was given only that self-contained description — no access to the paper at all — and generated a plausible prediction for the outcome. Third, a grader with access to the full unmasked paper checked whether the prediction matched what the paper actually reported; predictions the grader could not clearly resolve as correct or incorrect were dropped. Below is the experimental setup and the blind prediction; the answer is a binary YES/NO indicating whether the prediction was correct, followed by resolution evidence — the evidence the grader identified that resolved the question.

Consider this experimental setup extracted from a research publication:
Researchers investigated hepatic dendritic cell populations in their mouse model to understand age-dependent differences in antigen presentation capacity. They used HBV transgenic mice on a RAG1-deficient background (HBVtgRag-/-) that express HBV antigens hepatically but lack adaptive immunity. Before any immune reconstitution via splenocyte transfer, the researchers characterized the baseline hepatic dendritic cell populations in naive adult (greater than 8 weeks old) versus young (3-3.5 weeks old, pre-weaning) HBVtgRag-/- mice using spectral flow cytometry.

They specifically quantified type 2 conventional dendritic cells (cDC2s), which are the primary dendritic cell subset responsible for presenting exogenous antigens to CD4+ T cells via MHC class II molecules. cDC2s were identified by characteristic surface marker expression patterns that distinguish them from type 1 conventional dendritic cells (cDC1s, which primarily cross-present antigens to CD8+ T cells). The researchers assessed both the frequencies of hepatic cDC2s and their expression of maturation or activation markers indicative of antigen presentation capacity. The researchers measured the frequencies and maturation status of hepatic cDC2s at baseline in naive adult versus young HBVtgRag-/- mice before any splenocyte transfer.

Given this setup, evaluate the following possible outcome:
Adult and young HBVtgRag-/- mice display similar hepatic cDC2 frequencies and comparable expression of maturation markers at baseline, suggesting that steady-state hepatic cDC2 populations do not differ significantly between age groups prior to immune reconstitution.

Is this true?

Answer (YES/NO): NO